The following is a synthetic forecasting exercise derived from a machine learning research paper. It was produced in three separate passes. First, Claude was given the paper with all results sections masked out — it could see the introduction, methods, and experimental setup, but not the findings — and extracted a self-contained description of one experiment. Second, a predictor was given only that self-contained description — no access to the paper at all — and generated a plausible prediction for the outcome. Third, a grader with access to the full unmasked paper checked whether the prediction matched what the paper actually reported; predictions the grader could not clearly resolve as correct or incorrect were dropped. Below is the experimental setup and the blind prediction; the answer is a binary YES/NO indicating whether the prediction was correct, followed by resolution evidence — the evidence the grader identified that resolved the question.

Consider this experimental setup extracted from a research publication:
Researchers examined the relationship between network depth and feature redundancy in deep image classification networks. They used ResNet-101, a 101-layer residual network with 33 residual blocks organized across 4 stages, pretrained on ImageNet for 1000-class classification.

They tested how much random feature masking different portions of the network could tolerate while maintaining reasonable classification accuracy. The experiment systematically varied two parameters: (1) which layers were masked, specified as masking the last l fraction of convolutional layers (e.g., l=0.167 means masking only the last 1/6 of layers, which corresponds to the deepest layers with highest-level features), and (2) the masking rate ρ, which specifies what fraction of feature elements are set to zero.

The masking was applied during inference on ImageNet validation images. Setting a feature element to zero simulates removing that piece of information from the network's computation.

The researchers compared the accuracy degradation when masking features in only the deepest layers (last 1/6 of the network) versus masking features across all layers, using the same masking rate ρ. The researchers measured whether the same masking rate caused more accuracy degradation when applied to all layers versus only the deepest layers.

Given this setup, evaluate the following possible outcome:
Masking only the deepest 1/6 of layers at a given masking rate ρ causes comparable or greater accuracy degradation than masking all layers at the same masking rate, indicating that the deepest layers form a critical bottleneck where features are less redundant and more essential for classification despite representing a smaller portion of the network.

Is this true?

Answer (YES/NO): NO